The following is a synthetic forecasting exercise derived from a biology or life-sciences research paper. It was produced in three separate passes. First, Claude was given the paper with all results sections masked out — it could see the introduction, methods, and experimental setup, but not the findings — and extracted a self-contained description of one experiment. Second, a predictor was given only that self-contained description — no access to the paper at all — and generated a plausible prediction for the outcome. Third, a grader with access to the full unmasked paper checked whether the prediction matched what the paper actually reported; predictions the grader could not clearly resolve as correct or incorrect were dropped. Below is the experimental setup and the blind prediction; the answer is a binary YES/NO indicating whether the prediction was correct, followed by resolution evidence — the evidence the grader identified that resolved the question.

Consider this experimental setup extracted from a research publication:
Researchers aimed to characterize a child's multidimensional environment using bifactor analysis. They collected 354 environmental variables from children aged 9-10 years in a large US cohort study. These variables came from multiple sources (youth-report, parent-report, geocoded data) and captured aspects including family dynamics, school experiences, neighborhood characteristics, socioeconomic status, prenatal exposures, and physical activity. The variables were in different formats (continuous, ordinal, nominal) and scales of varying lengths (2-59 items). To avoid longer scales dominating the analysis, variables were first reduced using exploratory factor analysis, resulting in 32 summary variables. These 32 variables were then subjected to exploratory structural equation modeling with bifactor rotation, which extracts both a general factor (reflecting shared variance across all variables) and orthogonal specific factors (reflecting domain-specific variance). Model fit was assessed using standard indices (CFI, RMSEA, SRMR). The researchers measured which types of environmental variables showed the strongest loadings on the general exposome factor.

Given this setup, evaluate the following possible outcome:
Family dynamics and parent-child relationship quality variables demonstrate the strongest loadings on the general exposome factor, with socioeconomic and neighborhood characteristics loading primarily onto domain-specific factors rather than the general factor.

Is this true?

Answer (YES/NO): NO